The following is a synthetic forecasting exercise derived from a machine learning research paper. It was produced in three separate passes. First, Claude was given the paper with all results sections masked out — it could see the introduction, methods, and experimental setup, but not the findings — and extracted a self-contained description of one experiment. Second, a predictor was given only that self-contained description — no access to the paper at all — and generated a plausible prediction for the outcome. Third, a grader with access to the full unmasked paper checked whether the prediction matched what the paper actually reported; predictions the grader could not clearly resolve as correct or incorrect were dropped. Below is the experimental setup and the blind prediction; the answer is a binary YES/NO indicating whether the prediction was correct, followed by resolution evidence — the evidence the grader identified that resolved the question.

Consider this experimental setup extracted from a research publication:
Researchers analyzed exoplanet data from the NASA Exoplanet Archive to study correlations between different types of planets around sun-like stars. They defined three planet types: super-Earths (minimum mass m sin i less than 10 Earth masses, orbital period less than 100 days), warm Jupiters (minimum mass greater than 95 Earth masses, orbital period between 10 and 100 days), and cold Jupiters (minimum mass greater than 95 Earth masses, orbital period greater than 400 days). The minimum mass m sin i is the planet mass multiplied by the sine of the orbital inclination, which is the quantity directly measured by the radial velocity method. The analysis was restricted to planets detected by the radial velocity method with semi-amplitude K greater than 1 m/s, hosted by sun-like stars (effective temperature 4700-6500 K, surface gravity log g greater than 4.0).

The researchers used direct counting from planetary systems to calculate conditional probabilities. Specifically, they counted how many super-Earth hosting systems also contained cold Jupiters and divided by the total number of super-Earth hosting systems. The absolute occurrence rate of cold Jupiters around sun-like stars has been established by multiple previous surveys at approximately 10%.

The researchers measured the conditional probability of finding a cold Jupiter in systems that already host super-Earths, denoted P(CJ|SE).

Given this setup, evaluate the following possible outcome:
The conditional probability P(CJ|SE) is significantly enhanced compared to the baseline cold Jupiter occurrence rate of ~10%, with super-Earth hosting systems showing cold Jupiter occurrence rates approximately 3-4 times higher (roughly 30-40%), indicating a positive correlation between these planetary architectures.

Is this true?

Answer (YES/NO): NO